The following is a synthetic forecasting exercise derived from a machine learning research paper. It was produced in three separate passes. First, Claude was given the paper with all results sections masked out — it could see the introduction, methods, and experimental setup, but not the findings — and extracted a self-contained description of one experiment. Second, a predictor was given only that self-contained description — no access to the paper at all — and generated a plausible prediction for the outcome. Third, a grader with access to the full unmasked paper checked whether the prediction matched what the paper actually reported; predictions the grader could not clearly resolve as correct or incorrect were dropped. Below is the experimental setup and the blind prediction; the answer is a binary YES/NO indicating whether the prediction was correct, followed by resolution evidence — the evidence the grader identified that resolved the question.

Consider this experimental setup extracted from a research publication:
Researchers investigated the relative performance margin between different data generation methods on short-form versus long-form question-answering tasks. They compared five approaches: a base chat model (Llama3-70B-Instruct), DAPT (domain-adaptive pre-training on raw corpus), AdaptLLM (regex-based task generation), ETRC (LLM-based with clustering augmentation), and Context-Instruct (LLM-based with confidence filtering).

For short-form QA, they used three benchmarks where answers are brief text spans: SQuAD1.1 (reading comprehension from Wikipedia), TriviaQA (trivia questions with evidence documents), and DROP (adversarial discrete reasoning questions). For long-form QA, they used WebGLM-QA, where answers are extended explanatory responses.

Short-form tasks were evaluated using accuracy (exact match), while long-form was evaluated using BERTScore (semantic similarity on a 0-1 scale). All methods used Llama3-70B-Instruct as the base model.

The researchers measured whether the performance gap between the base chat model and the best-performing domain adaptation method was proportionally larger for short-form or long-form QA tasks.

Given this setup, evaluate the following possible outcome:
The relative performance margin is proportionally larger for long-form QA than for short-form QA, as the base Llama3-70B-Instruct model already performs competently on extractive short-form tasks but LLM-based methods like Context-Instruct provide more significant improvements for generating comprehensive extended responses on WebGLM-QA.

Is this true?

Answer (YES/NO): NO